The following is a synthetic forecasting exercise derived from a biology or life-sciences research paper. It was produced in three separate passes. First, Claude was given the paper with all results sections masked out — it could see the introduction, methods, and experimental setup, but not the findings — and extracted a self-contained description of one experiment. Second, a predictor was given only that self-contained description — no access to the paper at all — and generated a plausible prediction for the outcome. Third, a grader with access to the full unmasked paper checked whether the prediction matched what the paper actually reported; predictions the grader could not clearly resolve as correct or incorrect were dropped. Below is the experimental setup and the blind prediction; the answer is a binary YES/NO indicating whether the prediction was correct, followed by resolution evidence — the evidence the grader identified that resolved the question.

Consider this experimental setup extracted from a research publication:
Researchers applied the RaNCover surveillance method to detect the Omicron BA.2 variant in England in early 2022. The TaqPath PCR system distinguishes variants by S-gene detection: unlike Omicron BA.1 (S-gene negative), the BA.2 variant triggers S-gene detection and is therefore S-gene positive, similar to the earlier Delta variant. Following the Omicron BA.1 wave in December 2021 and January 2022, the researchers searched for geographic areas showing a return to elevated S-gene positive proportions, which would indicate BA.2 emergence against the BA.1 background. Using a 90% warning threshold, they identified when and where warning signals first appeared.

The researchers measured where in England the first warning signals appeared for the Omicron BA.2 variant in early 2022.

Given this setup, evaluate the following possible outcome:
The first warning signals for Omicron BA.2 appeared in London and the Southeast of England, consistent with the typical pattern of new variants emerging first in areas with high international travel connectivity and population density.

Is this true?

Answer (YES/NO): NO